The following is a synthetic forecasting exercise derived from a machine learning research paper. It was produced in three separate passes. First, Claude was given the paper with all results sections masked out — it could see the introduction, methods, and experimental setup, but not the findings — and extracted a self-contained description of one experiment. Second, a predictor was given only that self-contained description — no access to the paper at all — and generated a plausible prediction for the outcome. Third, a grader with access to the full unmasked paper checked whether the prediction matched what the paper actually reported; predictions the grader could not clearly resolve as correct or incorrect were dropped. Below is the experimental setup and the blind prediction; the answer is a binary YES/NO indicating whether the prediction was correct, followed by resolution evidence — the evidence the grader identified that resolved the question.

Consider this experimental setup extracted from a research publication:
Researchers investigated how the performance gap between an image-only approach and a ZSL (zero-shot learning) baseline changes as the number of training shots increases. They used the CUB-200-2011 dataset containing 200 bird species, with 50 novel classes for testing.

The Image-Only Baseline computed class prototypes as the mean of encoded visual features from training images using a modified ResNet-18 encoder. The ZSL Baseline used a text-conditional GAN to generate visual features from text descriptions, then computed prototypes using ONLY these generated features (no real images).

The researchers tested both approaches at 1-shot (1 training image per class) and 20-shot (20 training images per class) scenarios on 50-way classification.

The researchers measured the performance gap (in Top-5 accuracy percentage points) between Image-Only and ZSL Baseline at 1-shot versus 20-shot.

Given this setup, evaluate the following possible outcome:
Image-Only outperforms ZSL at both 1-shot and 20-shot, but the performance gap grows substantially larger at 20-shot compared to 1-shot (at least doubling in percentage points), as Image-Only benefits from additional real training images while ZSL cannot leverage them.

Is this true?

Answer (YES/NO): YES